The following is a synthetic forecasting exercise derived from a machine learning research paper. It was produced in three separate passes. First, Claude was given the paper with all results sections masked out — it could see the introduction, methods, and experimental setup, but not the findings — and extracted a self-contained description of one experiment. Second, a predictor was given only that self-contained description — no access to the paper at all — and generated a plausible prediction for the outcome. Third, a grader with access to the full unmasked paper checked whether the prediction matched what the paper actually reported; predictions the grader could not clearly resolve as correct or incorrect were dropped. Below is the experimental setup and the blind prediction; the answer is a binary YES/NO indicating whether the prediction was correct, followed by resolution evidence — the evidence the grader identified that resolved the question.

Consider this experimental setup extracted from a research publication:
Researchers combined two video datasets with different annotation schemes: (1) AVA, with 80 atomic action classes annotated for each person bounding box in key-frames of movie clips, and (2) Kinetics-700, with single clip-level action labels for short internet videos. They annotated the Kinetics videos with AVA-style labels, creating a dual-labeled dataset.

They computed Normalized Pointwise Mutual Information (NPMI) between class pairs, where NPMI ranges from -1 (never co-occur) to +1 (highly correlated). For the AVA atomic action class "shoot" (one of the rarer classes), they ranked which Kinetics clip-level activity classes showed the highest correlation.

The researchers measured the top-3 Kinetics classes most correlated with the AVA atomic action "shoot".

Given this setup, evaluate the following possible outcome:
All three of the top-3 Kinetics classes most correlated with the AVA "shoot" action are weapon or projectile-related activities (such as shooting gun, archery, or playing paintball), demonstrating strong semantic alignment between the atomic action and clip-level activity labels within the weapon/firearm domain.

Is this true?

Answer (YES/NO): NO